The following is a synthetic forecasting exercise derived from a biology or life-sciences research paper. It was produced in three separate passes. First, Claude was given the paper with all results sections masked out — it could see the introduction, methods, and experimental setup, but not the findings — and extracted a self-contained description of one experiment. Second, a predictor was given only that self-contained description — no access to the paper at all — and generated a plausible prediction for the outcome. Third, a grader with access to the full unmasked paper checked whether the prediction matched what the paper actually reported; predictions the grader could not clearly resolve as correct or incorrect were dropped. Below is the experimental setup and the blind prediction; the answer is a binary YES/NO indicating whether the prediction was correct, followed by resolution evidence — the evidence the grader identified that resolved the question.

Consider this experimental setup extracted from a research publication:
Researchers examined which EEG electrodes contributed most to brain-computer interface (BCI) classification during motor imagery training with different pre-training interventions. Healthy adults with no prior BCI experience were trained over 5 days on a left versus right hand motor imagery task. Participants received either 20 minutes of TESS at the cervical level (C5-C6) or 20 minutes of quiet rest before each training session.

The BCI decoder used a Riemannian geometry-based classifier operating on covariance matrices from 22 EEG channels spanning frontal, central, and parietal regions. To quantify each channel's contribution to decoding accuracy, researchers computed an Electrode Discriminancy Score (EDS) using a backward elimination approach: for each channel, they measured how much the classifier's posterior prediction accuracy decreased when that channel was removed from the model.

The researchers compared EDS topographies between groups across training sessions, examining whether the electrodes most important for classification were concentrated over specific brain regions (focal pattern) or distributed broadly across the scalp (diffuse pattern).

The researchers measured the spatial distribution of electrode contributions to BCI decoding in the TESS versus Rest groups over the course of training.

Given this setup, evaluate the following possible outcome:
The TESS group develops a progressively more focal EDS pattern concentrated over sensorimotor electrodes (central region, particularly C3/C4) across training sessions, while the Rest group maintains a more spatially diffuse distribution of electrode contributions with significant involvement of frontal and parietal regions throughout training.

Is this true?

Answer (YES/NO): NO